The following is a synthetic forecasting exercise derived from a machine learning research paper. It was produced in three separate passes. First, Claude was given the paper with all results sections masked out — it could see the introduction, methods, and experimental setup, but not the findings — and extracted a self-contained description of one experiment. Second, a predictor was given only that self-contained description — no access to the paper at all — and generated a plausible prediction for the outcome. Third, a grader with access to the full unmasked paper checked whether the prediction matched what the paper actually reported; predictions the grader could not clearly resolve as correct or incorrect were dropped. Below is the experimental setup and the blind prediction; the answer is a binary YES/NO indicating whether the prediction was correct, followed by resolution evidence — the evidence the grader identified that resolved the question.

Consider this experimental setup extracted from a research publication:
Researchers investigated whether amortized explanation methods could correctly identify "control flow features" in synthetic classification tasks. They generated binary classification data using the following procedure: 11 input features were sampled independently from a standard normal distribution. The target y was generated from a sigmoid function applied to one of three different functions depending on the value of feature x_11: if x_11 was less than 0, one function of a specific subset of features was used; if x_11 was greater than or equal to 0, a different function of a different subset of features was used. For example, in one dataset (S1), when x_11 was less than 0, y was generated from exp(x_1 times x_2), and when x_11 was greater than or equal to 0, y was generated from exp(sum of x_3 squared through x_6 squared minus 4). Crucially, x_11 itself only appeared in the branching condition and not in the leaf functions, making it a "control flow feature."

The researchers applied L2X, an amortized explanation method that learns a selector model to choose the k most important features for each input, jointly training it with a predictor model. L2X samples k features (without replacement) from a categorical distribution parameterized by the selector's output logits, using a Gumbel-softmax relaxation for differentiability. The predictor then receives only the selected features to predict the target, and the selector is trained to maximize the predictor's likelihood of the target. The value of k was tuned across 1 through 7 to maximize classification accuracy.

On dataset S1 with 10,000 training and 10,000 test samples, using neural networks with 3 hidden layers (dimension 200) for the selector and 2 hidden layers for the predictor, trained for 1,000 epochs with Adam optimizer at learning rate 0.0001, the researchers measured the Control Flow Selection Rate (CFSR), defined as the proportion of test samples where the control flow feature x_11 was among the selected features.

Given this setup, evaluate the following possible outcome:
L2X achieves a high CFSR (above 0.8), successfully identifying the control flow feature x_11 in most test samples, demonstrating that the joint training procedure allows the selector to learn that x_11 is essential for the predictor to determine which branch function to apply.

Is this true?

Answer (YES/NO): NO